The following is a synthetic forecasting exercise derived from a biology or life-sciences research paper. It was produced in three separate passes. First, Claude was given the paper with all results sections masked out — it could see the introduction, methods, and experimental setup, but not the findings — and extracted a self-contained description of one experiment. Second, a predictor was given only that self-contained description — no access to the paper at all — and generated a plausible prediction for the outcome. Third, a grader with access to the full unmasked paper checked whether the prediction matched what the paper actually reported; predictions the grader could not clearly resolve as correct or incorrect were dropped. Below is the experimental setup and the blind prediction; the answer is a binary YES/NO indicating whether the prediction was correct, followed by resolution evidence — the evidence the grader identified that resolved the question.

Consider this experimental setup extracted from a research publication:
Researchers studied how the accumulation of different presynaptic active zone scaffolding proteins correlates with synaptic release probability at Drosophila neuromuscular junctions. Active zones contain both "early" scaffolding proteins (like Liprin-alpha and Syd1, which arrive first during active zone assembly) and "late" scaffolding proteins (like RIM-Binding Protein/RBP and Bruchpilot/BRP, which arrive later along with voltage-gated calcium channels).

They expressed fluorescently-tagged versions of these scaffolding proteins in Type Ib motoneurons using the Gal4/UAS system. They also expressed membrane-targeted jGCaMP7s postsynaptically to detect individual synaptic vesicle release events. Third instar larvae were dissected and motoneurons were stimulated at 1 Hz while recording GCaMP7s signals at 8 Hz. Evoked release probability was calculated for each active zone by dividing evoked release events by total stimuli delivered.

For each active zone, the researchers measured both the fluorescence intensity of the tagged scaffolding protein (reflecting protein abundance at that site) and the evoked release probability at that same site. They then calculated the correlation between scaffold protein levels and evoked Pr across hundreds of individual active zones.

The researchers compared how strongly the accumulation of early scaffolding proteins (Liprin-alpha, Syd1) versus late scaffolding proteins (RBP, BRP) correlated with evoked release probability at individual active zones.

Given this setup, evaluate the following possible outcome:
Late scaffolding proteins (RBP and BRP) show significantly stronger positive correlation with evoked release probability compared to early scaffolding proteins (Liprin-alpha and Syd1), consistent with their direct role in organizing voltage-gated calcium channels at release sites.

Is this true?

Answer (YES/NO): YES